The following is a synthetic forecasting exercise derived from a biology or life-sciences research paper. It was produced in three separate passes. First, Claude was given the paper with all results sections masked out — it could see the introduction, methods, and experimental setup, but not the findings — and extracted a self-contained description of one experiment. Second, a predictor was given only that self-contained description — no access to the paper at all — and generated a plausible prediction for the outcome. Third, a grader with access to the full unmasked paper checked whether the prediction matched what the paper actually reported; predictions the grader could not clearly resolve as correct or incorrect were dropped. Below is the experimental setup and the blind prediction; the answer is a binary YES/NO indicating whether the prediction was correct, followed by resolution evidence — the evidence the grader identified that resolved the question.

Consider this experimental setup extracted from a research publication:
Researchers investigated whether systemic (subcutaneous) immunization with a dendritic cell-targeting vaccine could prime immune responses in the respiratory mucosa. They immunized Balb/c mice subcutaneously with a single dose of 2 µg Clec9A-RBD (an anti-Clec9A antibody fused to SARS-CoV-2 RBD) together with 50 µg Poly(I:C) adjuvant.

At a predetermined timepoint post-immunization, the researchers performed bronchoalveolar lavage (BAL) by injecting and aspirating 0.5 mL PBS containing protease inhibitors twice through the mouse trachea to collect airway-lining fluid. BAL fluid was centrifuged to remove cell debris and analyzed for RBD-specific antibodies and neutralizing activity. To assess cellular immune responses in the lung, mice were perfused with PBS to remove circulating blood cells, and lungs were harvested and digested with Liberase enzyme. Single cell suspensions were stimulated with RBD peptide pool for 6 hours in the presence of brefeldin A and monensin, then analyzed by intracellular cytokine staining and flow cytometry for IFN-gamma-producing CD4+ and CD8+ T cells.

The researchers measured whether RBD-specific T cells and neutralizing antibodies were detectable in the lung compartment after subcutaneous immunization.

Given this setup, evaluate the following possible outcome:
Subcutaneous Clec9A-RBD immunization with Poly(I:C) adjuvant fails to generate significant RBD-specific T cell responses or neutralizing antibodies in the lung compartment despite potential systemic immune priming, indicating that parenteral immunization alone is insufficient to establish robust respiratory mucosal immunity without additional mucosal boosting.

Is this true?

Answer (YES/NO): NO